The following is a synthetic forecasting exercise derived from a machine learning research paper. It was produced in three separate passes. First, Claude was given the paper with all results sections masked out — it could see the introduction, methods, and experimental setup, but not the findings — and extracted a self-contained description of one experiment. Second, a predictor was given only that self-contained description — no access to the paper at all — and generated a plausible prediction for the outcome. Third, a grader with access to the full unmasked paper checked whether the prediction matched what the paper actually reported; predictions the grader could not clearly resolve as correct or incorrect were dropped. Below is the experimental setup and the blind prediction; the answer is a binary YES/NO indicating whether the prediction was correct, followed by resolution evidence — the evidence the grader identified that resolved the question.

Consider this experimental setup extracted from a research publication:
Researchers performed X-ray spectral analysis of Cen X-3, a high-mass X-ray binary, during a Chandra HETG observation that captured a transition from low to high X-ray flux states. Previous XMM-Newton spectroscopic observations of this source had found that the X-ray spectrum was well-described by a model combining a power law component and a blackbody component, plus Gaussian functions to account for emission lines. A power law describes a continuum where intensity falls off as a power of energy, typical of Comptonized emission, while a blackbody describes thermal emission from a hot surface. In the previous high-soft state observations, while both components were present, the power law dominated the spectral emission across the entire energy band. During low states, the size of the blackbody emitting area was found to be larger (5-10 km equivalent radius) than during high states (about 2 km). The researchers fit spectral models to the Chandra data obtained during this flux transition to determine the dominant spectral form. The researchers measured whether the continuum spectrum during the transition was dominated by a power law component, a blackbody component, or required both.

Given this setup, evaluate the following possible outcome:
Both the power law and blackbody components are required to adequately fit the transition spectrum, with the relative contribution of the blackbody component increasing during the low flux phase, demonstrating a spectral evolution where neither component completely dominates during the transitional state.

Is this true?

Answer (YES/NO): NO